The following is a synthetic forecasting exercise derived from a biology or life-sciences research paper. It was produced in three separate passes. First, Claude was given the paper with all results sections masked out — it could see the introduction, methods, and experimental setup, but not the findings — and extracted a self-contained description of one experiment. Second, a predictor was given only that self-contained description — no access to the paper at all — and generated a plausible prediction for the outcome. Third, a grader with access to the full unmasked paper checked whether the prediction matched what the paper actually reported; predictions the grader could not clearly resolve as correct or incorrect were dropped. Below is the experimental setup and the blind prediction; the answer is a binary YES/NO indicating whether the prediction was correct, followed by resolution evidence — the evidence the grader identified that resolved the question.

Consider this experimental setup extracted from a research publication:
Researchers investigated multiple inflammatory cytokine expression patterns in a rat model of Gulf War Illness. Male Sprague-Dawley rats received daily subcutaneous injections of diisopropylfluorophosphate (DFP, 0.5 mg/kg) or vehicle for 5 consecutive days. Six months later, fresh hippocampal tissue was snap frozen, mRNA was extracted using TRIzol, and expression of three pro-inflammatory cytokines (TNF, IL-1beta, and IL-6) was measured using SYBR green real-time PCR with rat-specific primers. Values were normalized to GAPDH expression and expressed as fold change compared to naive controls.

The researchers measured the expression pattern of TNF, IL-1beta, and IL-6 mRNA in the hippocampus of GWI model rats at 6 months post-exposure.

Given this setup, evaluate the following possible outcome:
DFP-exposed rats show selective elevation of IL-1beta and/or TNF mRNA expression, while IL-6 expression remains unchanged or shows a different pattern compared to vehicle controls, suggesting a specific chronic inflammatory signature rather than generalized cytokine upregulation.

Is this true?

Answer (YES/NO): NO